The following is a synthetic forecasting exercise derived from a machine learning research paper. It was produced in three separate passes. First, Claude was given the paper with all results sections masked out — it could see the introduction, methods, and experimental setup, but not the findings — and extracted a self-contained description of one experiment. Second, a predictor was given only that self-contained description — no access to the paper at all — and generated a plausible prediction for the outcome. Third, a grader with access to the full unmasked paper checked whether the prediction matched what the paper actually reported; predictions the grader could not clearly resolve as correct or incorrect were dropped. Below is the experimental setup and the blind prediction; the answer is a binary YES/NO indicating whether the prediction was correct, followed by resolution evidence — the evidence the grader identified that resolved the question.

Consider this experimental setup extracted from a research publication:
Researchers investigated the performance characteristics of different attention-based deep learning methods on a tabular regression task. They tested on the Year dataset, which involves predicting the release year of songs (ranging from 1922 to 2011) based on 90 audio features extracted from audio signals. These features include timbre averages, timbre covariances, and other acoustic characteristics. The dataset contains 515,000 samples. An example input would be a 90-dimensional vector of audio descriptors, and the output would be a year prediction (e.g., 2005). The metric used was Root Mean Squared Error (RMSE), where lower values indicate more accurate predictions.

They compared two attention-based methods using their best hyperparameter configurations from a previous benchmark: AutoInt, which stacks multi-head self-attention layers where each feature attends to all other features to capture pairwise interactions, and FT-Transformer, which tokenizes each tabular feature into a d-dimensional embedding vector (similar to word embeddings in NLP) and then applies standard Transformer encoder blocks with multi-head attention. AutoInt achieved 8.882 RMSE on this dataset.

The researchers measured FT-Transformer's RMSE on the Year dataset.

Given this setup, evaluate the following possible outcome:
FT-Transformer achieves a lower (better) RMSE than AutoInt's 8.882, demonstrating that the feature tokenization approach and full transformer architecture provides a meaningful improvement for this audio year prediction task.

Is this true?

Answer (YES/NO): YES